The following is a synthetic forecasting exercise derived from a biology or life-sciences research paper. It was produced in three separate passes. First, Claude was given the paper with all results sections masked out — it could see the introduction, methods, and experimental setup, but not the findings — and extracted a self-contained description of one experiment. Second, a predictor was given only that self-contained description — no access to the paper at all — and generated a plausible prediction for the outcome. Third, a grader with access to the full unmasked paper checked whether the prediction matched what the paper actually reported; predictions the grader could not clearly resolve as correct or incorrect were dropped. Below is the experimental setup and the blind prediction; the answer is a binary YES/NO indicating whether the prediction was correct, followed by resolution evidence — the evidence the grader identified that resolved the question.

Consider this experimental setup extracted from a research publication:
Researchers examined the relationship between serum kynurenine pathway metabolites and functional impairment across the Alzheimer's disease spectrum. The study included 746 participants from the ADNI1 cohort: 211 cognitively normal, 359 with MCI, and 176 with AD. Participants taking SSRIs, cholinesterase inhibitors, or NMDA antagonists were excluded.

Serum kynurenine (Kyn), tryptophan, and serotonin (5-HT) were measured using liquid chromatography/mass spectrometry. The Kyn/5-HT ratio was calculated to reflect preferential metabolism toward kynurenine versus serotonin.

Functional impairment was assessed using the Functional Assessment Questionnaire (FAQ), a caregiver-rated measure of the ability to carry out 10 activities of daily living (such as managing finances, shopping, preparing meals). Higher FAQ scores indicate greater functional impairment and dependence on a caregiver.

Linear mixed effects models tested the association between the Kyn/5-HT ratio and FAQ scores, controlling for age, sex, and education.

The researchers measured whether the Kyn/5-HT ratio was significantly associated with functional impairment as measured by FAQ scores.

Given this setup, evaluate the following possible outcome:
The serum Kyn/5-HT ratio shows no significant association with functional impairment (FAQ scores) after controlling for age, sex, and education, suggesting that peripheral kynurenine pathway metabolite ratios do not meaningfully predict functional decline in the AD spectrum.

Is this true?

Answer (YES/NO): NO